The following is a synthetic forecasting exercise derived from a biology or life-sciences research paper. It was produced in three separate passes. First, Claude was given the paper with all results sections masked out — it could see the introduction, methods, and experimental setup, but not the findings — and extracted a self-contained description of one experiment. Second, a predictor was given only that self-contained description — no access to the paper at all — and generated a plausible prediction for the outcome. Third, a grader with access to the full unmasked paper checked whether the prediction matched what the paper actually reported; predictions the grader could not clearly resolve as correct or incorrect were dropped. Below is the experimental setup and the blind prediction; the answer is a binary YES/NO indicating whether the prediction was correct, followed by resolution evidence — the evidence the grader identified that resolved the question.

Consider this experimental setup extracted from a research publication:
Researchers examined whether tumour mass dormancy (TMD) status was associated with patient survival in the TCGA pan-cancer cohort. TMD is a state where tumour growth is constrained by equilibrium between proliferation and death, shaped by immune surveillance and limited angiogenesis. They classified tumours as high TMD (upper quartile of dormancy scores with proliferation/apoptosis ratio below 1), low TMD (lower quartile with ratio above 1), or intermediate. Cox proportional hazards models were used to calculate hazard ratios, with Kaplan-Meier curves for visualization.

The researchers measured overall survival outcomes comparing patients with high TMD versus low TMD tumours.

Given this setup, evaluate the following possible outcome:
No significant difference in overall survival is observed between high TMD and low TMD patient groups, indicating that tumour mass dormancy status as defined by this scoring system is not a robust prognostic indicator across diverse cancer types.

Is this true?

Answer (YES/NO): NO